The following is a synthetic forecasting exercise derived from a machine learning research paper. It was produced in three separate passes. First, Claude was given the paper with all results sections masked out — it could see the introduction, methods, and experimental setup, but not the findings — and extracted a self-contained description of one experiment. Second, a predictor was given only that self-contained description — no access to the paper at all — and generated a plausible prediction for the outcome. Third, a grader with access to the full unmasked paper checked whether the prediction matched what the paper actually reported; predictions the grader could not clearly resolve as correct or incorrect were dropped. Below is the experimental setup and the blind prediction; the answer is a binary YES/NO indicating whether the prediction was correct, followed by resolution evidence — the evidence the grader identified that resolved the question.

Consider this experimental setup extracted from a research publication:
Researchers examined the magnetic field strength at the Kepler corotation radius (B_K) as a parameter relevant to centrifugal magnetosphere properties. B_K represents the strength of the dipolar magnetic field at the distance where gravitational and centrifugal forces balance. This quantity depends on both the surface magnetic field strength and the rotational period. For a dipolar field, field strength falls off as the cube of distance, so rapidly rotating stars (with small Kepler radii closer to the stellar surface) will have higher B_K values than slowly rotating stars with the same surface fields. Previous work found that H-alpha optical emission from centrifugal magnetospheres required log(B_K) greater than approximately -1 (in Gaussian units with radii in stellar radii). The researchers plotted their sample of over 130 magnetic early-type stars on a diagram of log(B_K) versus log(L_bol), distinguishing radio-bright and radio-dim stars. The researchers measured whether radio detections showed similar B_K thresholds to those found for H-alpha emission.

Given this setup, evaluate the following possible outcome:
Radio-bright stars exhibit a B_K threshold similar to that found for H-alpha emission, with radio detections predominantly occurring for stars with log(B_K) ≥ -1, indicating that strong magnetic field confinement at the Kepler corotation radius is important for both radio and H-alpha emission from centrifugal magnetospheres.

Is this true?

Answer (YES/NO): NO